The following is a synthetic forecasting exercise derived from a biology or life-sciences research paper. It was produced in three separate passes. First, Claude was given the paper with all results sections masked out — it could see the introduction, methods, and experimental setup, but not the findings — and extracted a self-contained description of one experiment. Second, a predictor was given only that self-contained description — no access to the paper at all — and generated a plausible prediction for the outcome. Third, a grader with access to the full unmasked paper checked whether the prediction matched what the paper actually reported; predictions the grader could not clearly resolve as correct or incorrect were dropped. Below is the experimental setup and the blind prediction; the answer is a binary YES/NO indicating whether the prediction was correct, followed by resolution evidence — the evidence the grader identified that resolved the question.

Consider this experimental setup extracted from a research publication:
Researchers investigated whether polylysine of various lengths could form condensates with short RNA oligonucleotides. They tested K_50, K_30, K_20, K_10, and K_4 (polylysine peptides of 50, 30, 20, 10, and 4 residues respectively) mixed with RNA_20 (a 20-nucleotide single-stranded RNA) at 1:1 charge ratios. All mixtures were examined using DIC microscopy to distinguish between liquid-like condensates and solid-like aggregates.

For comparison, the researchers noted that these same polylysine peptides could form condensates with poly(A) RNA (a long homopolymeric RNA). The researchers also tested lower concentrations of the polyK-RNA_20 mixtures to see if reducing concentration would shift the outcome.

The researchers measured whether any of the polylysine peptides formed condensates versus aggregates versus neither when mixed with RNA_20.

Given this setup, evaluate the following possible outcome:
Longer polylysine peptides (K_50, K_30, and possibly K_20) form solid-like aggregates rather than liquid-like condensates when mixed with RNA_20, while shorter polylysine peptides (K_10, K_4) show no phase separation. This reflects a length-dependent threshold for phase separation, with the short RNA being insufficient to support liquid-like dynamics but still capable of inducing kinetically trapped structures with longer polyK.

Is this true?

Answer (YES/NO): NO